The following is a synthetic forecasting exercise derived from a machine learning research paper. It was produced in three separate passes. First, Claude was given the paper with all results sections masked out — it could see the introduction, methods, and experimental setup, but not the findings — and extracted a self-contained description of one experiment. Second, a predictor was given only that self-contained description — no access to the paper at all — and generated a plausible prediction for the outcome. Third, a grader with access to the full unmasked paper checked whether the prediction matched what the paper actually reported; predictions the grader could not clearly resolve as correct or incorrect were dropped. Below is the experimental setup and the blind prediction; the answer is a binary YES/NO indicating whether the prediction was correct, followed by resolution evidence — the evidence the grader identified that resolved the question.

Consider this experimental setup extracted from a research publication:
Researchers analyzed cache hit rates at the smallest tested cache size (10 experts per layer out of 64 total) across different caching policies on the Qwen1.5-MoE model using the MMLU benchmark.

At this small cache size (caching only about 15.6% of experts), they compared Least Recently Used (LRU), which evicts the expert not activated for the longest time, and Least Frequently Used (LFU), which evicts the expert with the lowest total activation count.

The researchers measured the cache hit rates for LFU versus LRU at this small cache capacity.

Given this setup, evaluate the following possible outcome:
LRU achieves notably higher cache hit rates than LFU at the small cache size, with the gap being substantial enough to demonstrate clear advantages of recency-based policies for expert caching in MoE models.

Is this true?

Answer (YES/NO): NO